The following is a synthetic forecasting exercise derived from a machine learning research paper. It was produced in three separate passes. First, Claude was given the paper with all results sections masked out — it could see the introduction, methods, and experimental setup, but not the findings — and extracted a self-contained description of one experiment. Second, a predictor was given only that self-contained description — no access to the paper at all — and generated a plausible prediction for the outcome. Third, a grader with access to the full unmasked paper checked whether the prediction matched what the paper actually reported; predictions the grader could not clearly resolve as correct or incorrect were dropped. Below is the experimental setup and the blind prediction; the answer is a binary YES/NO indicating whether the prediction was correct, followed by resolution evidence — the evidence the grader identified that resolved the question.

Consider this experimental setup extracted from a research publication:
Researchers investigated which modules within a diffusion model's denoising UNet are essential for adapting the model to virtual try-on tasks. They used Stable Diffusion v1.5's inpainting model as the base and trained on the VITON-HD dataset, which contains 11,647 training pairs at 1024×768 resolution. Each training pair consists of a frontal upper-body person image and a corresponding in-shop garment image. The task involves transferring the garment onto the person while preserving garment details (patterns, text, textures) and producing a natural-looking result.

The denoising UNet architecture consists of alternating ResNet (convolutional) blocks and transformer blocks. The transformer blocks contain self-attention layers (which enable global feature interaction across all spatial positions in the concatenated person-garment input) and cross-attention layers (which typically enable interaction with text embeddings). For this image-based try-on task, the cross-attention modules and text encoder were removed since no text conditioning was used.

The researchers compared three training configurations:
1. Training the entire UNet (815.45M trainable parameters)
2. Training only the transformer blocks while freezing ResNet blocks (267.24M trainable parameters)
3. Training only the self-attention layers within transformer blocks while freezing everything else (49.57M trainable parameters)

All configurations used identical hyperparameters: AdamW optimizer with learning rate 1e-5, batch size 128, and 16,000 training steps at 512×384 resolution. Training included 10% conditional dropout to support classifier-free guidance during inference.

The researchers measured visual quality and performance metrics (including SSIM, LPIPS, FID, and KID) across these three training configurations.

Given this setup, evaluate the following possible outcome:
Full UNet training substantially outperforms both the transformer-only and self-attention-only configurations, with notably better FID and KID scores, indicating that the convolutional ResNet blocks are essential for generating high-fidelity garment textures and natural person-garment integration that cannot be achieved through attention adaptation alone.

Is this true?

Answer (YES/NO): NO